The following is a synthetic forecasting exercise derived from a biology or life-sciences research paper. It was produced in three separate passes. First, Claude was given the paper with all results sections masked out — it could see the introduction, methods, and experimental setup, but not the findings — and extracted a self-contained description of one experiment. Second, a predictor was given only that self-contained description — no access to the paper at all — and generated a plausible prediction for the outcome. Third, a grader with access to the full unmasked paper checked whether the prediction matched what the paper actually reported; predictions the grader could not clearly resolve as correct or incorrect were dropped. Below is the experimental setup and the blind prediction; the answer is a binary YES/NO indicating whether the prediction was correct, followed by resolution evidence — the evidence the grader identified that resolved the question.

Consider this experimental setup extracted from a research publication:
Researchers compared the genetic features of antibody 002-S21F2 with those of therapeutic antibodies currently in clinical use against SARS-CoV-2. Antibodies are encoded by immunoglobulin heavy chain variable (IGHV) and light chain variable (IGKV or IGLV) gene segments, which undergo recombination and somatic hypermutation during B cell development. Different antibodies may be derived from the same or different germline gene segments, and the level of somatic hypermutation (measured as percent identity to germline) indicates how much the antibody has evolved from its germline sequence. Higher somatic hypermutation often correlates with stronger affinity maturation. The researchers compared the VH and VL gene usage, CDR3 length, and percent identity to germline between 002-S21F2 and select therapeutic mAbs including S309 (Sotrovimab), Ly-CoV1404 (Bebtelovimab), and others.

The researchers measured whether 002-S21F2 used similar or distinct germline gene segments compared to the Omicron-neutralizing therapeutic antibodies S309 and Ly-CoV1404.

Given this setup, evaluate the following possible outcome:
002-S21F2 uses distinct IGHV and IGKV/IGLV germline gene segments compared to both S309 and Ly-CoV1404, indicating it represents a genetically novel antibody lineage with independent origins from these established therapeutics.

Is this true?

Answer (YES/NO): YES